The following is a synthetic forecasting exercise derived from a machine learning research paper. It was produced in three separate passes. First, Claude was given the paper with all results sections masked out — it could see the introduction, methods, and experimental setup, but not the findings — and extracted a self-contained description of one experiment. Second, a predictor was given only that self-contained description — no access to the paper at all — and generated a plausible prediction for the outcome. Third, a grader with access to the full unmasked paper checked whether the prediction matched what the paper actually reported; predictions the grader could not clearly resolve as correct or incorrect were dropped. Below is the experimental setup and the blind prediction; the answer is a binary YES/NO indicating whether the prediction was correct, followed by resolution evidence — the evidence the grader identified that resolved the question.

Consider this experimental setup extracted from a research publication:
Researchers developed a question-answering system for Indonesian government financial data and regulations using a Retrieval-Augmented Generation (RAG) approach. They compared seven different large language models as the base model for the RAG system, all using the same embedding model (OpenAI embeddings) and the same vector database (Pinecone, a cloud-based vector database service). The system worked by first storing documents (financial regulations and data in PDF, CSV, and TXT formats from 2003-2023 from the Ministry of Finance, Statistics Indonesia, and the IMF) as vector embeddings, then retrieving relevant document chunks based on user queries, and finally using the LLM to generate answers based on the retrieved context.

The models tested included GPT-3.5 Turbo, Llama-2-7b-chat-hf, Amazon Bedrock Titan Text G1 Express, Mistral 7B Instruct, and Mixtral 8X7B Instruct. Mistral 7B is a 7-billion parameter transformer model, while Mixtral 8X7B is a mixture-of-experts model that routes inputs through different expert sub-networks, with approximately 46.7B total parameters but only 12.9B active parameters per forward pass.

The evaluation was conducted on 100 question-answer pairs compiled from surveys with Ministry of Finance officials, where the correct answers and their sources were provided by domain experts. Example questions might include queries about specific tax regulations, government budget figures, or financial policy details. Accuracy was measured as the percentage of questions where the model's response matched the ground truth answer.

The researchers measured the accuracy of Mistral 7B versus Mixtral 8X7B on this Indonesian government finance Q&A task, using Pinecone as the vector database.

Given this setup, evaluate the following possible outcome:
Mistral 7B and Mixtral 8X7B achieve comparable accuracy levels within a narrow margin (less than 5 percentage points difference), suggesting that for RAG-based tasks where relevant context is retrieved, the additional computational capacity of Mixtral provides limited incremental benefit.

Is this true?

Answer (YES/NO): YES